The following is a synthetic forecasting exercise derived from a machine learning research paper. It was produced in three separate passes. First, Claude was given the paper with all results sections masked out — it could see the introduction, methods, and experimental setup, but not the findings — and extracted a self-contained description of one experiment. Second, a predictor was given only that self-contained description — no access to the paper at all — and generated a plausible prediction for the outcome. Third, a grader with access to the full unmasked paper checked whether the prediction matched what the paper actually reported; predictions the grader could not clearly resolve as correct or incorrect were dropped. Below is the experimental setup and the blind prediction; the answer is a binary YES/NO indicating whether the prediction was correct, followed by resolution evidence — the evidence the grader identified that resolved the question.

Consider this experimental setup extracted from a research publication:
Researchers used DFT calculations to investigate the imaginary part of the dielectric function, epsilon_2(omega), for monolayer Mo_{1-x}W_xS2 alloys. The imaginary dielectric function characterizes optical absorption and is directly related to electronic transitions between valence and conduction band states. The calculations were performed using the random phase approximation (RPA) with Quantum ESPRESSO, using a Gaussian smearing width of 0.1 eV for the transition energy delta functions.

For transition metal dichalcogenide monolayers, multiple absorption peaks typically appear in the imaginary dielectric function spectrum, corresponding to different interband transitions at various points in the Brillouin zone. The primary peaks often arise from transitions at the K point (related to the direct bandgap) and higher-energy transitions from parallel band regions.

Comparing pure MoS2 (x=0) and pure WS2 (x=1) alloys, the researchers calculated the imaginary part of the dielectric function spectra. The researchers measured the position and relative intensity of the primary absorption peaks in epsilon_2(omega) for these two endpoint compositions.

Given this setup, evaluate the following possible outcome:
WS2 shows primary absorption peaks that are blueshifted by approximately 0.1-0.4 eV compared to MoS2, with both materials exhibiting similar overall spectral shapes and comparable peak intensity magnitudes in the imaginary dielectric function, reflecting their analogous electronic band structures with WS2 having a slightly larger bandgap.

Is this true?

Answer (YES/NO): NO